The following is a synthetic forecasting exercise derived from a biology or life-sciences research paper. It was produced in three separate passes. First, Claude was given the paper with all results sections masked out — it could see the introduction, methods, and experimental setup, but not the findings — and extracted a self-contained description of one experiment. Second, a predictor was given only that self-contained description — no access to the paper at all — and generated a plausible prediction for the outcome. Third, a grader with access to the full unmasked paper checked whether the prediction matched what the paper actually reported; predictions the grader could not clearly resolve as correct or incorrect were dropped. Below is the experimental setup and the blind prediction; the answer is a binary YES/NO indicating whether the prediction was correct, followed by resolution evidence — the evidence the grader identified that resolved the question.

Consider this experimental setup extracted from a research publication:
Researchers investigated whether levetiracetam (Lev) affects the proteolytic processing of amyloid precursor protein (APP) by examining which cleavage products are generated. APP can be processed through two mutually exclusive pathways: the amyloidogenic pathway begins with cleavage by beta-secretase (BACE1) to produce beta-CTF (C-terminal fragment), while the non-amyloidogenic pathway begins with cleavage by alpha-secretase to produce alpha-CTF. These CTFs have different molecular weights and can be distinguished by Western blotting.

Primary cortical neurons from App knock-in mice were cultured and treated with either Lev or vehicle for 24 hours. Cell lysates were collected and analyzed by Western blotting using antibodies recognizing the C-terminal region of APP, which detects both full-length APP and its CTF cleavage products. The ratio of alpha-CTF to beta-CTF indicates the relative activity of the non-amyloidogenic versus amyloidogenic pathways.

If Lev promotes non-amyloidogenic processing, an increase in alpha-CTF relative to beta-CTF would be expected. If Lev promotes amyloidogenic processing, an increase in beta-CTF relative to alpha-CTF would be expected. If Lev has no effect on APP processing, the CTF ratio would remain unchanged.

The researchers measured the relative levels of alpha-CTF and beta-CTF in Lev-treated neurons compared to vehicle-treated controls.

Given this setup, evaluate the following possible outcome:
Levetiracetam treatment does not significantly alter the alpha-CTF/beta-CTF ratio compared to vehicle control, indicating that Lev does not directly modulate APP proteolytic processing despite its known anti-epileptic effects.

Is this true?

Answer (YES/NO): NO